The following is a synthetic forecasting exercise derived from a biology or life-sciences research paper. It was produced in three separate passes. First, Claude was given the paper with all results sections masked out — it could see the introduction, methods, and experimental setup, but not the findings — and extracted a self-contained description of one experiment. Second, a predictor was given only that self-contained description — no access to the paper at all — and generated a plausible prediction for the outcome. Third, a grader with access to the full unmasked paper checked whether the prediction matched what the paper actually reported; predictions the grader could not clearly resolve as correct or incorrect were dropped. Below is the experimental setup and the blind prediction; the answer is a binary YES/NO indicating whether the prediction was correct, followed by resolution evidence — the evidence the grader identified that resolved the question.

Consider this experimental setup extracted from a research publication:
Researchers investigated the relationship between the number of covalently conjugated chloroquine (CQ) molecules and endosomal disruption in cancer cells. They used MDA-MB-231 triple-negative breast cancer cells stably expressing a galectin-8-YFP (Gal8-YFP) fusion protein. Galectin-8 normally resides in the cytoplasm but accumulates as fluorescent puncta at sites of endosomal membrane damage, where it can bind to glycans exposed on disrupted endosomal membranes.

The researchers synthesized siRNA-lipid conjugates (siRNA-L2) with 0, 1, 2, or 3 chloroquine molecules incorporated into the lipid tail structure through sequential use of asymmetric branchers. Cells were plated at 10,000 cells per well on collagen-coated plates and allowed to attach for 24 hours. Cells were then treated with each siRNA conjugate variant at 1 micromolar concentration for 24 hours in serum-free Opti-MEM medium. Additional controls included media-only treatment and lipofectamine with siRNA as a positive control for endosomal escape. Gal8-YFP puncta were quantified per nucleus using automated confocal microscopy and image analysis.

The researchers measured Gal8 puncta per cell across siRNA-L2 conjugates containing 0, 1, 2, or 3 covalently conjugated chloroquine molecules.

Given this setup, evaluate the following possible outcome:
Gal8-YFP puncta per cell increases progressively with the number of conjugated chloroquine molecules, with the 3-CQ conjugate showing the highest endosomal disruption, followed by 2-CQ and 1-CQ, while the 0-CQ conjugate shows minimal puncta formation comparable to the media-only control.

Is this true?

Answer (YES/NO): NO